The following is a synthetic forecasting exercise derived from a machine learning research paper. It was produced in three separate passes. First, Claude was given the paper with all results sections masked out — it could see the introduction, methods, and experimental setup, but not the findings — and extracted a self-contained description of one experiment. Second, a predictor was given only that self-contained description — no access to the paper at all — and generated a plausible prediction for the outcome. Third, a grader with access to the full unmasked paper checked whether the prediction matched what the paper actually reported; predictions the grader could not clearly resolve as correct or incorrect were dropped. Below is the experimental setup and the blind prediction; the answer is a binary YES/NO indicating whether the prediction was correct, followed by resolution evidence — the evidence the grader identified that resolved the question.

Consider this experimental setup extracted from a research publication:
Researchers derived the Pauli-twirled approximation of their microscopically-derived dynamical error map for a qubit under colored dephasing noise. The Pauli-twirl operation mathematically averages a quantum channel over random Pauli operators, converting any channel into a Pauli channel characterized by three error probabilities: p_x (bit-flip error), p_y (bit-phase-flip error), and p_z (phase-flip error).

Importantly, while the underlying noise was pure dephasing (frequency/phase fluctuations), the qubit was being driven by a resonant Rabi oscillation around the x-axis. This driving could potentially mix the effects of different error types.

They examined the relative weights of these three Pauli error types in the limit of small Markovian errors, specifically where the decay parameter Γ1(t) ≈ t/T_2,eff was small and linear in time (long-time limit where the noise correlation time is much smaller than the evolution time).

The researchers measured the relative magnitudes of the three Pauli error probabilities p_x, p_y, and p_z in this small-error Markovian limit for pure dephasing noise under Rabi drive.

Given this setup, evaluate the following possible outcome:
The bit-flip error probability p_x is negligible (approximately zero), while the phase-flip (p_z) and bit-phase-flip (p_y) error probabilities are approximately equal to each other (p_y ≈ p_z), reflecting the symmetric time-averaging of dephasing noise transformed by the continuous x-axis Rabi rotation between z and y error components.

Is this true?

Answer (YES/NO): YES